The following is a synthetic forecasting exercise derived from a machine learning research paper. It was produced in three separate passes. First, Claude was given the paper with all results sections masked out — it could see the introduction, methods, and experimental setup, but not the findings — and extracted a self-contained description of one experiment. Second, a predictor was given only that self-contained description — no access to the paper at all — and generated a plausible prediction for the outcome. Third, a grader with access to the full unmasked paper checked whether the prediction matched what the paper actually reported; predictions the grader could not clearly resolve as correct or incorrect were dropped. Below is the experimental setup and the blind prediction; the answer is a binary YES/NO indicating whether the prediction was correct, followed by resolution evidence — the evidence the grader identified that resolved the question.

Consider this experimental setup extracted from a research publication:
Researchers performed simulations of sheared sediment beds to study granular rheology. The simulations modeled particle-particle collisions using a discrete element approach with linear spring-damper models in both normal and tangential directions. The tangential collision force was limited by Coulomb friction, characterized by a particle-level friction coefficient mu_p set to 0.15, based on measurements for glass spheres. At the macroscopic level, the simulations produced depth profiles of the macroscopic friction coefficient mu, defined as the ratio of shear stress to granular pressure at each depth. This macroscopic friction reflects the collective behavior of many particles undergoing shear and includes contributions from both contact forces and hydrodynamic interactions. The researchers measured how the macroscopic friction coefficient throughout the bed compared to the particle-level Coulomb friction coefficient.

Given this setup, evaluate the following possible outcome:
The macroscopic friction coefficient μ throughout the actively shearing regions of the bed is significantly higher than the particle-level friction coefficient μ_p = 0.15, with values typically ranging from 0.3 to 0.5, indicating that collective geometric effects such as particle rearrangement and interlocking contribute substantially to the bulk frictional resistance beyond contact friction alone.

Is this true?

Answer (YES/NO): NO